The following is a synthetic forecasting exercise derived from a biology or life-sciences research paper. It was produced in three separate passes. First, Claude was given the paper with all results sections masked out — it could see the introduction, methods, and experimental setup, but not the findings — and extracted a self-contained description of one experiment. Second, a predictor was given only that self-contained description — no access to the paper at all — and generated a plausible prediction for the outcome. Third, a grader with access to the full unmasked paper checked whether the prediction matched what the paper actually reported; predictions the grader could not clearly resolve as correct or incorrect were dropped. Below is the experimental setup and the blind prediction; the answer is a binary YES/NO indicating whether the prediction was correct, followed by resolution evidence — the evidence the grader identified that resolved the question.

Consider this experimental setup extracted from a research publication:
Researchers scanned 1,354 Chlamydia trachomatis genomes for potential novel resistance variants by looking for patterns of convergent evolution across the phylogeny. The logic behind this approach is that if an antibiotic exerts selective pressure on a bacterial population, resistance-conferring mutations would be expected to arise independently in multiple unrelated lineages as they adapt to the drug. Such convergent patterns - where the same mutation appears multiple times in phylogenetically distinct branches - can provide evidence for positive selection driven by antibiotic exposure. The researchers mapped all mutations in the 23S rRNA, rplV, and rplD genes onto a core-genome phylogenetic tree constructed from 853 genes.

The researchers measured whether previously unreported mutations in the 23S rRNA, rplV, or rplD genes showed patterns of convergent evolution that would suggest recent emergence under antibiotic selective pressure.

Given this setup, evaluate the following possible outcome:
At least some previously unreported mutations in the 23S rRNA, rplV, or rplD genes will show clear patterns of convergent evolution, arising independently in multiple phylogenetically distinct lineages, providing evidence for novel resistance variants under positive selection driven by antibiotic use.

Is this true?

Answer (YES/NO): NO